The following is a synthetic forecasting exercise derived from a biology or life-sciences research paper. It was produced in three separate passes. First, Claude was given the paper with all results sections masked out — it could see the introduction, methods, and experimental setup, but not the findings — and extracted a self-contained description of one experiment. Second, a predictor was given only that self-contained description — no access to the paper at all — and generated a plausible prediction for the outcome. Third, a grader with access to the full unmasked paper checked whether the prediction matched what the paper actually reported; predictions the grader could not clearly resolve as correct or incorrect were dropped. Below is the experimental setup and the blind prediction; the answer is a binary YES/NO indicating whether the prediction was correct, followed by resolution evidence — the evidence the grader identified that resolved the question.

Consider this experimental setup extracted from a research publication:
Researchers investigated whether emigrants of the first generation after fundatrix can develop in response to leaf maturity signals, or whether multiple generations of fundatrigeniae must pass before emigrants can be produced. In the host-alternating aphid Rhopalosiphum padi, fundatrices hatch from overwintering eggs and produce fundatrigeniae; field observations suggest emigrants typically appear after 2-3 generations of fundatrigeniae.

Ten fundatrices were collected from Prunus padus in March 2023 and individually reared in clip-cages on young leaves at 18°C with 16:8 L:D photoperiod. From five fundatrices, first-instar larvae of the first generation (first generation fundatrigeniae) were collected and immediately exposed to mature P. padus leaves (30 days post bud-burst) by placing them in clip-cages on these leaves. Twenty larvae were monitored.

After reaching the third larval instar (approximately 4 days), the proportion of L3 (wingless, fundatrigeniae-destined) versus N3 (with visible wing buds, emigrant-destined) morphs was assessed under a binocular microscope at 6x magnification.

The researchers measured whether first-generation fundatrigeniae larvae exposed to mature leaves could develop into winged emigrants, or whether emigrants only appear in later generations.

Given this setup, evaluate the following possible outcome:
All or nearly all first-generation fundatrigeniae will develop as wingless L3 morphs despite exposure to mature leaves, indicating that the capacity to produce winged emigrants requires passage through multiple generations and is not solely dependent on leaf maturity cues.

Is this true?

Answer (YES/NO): NO